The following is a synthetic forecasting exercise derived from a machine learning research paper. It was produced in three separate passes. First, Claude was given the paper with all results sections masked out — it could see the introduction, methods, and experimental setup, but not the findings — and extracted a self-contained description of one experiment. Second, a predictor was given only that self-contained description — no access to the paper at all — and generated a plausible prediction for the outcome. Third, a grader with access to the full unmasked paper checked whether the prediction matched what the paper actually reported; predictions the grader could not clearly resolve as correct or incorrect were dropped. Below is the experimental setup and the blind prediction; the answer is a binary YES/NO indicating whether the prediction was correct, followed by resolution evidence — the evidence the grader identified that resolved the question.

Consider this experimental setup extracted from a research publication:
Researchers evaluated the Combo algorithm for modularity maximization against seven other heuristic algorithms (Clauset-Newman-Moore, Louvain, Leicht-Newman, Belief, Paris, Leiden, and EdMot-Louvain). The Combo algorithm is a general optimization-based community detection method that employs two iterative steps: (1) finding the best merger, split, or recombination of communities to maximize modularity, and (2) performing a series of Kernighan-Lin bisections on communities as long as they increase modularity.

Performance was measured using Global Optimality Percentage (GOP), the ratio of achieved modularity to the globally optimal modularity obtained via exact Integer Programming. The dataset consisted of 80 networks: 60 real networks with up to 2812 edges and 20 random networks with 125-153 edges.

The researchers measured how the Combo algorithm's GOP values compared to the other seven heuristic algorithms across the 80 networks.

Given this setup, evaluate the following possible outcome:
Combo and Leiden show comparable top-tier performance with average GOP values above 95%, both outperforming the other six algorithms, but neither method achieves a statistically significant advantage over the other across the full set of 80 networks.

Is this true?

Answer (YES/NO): NO